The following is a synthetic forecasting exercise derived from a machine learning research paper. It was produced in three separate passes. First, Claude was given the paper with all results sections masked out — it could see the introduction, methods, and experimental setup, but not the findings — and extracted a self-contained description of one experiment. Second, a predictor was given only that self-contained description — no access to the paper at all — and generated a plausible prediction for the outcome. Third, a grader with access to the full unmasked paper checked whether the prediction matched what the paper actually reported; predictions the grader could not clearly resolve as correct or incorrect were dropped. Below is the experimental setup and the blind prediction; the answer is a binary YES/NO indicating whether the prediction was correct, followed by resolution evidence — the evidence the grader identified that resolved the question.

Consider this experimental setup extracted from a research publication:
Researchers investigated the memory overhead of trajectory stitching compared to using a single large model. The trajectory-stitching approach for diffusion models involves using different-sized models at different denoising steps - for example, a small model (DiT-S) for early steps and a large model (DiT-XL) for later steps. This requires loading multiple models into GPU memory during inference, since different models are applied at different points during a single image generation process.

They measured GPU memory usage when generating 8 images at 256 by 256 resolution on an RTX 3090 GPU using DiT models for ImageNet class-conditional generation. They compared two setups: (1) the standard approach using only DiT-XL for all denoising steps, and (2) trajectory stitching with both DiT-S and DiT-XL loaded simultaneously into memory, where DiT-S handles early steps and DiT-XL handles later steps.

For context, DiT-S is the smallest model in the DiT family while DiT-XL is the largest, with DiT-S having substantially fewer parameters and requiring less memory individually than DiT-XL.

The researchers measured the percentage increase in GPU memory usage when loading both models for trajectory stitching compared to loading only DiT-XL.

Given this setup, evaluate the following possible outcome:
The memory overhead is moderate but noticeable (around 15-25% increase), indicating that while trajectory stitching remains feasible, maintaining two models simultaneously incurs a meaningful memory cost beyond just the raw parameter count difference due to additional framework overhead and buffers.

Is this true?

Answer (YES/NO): NO